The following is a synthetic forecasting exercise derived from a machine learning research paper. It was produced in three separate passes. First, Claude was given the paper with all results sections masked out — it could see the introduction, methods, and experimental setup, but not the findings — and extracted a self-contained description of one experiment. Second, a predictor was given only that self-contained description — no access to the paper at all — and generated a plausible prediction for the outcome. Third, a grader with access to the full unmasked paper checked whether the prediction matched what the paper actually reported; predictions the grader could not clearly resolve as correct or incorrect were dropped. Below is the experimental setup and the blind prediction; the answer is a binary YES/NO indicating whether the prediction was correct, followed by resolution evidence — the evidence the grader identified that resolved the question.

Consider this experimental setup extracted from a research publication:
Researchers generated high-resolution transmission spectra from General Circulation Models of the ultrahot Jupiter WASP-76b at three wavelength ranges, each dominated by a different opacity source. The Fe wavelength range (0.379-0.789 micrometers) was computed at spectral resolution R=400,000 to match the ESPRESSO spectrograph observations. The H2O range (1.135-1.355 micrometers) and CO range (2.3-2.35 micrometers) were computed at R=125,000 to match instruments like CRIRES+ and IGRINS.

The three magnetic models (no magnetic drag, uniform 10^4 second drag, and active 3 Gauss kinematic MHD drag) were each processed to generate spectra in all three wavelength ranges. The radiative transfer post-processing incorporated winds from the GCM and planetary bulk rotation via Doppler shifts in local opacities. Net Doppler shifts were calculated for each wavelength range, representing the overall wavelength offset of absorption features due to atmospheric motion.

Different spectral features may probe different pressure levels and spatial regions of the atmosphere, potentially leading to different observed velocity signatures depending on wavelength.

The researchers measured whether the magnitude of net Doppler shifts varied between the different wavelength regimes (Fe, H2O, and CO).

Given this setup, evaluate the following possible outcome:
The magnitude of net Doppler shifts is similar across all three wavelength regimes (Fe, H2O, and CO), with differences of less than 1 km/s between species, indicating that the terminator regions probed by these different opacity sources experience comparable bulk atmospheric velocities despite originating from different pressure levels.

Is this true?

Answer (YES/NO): NO